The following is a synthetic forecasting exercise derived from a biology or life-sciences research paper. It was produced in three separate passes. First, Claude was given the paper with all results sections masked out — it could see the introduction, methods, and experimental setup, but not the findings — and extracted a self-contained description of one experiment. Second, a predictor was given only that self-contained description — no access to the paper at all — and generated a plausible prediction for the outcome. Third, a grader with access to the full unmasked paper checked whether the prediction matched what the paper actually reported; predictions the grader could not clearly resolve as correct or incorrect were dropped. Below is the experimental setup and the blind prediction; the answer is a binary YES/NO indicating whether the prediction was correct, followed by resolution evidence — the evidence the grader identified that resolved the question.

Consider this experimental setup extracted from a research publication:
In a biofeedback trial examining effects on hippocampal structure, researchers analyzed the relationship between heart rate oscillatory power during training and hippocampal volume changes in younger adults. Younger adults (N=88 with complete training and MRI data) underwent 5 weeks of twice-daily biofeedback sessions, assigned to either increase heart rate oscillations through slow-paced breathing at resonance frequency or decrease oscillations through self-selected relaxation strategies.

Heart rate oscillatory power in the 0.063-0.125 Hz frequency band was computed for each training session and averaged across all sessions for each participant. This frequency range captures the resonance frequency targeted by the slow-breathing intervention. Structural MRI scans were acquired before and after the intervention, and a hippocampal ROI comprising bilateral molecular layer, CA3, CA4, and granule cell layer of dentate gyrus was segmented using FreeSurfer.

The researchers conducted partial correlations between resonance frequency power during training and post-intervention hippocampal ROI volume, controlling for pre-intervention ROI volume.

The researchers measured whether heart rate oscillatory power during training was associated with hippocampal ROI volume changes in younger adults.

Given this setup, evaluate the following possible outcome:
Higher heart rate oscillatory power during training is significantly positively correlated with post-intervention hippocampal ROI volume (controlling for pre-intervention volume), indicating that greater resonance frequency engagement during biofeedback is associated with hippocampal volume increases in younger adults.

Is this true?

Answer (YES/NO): NO